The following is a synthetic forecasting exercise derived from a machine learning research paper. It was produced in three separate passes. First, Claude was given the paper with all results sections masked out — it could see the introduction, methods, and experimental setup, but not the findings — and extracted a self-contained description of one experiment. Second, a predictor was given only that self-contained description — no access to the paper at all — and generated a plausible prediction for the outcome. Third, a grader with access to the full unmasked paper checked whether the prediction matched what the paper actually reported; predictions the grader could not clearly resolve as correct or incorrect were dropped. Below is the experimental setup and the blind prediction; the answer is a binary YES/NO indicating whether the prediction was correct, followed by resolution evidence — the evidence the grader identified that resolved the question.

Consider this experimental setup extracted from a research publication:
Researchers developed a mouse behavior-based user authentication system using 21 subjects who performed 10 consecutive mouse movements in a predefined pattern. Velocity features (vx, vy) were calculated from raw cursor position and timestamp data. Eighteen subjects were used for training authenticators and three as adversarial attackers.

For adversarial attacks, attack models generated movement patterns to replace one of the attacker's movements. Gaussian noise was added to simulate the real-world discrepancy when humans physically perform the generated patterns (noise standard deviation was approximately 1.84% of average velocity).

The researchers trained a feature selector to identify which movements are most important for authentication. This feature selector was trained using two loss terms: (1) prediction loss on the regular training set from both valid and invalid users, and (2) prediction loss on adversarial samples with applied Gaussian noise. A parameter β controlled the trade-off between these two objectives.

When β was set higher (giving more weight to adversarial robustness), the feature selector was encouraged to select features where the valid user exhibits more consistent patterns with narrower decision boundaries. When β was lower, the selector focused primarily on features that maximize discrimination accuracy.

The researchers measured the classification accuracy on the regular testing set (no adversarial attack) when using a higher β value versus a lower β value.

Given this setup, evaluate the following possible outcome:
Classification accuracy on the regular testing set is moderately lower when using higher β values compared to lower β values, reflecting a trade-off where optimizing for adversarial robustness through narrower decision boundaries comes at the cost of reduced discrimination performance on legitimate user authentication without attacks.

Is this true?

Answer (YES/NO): NO